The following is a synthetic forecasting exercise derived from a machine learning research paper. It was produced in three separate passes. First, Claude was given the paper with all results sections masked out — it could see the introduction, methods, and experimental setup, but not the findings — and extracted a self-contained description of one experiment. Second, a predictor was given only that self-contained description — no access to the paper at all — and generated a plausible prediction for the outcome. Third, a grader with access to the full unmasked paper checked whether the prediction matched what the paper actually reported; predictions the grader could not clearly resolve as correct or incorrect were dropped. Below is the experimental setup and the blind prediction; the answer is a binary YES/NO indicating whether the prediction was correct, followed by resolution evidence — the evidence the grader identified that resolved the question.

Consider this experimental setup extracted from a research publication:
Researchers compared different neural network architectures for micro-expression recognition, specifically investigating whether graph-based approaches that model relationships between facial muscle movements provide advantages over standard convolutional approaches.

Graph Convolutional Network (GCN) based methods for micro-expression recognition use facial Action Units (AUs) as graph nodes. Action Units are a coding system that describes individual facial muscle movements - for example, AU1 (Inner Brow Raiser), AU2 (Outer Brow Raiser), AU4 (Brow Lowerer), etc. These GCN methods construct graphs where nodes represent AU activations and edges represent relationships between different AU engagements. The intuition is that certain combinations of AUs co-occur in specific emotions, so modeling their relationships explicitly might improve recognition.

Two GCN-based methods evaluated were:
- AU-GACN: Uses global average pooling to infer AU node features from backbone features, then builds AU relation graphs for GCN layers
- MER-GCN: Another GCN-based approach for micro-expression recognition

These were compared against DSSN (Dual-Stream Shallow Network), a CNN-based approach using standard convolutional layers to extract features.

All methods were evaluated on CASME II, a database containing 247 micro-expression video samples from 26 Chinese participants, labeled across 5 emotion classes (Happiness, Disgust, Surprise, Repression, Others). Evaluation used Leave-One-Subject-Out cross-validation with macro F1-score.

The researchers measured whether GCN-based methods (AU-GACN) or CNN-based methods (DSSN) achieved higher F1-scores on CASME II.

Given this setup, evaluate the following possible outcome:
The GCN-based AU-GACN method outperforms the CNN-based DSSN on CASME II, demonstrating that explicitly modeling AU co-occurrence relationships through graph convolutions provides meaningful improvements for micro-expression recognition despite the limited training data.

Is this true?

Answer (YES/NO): NO